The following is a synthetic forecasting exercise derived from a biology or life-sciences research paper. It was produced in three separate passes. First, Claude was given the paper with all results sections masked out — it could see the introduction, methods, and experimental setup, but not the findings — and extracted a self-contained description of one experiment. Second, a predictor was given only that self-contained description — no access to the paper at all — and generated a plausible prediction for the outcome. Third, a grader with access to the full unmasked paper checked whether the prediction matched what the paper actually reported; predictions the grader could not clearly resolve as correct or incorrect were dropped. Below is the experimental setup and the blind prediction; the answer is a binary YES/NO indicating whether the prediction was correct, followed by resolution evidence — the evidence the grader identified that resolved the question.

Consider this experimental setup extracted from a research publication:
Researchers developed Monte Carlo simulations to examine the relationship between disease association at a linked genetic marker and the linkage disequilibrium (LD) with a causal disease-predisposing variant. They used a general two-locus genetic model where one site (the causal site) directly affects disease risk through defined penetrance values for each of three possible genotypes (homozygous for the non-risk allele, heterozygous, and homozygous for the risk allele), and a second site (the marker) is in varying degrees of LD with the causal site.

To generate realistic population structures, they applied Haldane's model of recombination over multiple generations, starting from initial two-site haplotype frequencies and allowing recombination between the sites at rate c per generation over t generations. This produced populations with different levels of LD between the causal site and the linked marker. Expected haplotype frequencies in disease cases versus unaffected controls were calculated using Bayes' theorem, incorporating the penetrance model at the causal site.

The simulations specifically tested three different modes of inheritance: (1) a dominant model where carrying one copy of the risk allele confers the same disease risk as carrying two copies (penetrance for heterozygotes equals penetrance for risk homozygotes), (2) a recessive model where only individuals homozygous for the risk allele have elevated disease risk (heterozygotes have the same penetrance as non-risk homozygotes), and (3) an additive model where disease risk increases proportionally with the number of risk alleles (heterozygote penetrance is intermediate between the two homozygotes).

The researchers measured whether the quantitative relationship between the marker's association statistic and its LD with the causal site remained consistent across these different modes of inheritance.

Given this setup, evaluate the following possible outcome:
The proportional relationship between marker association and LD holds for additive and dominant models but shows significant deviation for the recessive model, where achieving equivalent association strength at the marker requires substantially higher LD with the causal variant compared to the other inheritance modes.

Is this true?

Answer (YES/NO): NO